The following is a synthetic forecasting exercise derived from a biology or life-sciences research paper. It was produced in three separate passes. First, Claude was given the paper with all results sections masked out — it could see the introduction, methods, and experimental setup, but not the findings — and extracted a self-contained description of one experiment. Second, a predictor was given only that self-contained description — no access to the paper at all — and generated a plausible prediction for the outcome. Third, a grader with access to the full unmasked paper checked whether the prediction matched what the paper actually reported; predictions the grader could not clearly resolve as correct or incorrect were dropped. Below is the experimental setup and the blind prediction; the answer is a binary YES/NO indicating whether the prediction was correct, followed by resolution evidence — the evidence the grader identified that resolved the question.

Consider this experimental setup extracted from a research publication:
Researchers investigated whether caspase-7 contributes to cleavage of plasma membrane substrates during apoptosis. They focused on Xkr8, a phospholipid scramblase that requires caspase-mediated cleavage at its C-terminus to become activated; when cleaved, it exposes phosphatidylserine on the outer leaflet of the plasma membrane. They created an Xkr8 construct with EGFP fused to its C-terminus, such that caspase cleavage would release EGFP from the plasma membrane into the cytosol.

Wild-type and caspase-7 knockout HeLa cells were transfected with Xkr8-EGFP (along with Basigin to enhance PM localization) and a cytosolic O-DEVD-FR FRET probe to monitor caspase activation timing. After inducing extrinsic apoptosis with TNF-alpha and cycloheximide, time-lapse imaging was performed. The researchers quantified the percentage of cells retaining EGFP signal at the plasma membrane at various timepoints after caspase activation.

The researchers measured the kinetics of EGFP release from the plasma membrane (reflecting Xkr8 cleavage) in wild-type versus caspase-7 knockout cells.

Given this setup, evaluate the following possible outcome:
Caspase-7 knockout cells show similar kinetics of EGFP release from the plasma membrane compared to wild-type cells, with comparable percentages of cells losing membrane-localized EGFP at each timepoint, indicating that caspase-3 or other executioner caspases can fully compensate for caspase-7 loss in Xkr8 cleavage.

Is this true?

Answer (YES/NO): NO